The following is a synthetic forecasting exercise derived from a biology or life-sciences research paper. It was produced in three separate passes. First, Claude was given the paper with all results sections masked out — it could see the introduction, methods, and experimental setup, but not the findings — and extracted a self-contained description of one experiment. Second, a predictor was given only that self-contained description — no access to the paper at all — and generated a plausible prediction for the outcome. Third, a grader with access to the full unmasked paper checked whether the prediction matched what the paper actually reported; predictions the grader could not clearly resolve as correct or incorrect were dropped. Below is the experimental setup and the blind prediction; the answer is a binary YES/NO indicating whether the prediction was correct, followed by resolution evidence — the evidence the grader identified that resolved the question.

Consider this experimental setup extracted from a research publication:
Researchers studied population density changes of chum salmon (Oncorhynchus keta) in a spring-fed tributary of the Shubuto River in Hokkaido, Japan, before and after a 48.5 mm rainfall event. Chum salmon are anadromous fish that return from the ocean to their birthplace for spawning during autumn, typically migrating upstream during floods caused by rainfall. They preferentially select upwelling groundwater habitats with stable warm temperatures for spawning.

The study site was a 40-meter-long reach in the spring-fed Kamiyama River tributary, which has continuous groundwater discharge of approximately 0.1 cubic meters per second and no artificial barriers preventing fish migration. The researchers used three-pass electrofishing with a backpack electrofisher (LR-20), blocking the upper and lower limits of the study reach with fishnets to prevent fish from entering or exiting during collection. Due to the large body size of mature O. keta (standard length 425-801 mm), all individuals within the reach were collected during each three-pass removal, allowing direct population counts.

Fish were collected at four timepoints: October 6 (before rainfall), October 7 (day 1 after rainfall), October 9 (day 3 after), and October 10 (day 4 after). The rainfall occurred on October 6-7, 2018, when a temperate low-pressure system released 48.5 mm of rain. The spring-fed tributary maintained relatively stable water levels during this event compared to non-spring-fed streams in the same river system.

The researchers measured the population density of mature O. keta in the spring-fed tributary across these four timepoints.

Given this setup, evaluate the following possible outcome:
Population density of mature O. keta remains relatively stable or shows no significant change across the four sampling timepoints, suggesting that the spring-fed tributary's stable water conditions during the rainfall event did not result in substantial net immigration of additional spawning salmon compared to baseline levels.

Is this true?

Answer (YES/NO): NO